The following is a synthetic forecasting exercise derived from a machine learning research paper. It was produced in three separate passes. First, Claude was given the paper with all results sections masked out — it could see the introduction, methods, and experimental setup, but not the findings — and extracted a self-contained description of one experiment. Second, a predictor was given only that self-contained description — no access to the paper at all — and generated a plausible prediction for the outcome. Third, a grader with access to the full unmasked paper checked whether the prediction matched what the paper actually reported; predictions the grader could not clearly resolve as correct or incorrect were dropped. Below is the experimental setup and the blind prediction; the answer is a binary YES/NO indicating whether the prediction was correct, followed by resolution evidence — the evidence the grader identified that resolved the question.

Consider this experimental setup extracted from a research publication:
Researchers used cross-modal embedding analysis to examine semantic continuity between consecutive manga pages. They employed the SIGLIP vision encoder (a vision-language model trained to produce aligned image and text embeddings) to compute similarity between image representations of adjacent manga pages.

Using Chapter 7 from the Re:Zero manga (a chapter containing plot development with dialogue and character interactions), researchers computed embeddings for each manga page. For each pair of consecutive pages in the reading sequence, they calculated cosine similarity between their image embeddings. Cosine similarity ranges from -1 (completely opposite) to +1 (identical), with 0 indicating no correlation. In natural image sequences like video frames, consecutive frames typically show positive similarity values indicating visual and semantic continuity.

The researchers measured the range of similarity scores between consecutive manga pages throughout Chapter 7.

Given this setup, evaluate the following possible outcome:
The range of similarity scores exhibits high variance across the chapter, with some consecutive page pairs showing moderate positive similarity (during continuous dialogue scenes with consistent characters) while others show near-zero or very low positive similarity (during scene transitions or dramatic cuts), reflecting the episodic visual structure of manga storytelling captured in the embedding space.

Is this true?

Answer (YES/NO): NO